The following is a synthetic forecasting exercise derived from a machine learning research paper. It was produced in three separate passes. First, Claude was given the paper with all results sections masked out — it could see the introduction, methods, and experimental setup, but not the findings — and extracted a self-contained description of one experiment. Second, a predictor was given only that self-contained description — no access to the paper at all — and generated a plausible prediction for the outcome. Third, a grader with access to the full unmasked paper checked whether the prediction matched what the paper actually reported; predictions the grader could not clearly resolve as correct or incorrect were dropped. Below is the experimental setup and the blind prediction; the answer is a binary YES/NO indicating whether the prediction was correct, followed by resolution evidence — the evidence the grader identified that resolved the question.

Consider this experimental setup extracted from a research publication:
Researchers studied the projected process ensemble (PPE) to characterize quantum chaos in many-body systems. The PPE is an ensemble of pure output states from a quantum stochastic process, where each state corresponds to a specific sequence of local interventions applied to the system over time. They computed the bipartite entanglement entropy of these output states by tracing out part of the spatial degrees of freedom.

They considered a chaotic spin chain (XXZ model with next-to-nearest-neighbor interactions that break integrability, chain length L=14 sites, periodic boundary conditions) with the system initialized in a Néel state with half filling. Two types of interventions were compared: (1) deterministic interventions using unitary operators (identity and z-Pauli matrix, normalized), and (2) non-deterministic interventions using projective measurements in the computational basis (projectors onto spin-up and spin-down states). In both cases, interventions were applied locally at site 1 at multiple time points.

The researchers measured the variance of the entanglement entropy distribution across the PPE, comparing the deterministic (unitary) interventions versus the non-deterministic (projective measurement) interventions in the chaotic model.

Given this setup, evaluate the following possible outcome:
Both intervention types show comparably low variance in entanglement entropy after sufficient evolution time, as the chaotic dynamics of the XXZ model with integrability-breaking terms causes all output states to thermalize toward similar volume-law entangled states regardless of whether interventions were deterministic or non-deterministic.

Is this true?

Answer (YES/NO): NO